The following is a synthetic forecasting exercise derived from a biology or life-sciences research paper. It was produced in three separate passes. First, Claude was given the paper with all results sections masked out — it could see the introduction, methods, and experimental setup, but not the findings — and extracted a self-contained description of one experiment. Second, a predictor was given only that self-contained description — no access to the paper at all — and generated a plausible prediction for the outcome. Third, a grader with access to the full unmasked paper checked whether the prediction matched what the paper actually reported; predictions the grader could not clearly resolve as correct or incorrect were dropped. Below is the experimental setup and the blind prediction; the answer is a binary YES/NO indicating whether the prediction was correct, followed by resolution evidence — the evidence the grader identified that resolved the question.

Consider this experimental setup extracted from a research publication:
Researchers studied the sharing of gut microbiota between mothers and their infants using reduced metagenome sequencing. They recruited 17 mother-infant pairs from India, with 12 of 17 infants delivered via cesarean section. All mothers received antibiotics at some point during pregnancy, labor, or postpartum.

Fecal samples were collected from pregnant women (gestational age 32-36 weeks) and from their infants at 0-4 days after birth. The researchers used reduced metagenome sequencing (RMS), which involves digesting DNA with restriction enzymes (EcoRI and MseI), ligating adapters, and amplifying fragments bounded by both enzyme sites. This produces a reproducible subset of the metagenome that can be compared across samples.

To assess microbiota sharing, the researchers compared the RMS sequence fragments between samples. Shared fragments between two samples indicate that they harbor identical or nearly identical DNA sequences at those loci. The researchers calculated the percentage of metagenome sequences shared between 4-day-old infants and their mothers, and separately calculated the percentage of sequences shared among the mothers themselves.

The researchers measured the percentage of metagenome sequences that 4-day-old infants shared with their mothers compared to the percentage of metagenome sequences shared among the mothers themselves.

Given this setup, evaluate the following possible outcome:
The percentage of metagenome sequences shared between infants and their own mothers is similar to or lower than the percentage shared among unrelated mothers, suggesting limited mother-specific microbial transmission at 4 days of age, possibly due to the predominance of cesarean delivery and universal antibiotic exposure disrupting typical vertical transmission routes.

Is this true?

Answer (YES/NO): YES